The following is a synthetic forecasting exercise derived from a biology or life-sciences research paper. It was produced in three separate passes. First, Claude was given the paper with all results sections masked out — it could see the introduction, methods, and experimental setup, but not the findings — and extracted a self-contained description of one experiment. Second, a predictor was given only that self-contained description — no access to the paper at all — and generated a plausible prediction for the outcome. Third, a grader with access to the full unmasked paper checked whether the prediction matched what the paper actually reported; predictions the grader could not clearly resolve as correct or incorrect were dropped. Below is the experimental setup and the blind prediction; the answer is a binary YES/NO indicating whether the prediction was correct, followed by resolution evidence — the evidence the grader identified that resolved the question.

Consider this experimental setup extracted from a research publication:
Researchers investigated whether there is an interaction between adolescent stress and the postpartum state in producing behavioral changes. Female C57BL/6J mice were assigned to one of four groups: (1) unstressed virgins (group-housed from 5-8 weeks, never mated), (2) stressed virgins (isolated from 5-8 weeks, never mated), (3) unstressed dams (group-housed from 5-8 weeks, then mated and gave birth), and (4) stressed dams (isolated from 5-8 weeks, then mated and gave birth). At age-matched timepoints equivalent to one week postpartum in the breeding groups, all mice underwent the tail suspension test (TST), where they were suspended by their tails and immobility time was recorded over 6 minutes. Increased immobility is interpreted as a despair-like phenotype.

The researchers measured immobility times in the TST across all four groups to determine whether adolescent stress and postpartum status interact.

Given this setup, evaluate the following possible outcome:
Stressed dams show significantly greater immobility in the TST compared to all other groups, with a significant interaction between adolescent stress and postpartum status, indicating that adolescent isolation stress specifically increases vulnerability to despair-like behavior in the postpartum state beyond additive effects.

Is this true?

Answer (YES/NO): YES